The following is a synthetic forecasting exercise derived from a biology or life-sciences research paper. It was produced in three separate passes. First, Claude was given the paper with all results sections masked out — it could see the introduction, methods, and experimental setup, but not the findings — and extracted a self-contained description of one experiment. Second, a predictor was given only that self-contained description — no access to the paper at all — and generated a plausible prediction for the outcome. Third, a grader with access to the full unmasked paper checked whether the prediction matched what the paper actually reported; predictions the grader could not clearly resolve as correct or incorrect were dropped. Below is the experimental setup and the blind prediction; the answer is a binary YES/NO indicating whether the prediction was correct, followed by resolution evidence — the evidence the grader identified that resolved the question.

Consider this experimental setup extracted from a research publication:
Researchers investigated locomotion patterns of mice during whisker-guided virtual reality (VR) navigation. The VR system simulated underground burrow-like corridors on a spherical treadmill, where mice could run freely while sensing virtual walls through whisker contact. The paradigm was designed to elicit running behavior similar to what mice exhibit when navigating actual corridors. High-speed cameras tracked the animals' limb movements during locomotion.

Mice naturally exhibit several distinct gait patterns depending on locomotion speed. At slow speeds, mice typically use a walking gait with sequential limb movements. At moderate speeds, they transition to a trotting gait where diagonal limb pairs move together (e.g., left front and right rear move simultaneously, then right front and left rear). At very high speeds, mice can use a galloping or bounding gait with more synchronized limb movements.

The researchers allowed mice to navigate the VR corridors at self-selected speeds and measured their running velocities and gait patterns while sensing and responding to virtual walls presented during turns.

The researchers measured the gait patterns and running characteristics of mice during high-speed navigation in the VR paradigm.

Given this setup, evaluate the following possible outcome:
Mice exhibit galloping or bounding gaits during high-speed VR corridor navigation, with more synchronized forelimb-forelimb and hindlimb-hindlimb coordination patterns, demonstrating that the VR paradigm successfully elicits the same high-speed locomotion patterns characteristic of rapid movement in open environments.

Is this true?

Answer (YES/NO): NO